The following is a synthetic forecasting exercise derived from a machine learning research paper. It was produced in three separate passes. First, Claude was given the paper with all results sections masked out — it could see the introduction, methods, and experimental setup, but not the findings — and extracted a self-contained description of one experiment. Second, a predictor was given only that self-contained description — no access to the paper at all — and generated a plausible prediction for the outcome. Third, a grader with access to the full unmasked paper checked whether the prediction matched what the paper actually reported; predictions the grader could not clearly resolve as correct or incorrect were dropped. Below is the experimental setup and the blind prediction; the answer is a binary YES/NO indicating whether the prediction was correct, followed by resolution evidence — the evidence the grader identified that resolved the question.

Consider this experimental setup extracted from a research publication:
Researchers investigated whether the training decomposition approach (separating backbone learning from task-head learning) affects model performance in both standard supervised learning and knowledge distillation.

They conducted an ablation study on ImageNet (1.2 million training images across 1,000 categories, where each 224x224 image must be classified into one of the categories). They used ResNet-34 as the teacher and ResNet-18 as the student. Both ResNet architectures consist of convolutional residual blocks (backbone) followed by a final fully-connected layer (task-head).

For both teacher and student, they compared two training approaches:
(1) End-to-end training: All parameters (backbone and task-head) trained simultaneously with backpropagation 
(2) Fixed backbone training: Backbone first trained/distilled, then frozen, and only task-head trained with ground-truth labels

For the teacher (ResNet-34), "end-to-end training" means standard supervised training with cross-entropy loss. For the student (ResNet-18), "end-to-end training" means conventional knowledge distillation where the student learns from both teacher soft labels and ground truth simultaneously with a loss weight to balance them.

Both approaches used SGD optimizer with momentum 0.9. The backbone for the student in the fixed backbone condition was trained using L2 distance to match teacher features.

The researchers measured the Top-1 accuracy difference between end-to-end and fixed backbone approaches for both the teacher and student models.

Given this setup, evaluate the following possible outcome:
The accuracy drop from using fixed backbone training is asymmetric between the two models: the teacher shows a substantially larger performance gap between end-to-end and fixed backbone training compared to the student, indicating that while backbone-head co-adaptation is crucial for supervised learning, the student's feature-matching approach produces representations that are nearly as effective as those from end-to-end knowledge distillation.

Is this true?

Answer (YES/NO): NO